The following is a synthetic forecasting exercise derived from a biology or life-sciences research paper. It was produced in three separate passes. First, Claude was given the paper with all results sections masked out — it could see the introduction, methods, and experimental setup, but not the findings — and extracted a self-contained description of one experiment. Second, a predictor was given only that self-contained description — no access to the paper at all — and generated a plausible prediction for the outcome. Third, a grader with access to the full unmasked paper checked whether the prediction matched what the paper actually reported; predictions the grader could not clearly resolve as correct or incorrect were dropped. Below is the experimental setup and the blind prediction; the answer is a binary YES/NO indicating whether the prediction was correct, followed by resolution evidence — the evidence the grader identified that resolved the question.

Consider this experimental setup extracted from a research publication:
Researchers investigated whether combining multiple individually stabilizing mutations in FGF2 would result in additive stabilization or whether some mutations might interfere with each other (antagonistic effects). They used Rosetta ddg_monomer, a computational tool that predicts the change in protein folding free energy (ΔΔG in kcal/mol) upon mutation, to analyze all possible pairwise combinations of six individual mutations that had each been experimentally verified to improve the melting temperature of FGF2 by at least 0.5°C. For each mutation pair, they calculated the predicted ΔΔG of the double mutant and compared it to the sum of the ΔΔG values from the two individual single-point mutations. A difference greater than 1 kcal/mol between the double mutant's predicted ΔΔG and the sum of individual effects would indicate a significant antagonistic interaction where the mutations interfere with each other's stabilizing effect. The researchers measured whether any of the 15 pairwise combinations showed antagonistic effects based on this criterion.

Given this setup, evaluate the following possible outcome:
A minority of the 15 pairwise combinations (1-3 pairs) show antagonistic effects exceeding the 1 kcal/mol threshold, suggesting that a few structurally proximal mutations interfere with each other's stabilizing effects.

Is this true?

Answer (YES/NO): NO